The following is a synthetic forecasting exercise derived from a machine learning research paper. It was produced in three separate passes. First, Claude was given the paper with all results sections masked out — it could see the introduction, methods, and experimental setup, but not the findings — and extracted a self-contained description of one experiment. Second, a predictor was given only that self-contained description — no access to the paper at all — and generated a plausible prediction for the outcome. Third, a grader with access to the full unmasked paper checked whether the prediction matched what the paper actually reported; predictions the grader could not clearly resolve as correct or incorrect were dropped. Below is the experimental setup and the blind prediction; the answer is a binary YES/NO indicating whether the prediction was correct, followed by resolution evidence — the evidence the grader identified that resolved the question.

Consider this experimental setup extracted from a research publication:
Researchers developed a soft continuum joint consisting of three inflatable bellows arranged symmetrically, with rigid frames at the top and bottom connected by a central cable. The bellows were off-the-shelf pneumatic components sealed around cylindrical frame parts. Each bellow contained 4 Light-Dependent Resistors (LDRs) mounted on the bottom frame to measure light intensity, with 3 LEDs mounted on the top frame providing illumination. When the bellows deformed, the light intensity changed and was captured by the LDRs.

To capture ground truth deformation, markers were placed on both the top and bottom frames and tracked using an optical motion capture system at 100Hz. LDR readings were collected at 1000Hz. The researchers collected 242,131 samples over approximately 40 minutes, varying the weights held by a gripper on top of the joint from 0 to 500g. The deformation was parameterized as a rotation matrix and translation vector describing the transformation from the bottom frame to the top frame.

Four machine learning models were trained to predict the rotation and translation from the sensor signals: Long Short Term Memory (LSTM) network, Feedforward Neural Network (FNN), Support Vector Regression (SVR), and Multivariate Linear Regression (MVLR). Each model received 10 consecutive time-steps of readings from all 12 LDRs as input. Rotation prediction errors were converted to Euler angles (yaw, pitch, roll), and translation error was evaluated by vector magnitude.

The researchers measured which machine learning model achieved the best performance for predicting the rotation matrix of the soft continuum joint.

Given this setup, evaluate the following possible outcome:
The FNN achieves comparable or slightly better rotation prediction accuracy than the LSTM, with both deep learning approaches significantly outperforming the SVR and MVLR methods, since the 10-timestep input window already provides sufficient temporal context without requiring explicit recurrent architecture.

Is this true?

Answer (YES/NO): NO